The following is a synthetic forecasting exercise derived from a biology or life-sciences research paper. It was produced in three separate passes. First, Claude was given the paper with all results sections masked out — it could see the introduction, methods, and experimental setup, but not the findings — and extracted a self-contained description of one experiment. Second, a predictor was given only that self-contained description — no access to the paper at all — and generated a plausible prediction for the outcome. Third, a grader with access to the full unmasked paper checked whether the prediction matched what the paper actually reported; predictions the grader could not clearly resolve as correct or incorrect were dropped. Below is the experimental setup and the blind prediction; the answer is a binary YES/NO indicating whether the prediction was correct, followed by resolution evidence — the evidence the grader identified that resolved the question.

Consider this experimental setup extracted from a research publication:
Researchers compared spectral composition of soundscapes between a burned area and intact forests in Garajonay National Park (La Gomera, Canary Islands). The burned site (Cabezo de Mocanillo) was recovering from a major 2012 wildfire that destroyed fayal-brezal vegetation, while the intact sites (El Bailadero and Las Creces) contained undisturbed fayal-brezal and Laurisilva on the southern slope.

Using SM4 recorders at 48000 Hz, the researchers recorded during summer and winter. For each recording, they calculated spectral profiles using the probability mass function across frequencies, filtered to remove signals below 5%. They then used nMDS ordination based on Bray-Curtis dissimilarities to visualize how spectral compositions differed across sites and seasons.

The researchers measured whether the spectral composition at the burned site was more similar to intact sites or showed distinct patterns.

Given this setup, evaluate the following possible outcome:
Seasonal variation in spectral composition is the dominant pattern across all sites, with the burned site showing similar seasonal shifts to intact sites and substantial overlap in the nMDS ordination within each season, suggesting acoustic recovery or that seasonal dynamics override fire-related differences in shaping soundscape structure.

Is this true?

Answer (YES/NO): NO